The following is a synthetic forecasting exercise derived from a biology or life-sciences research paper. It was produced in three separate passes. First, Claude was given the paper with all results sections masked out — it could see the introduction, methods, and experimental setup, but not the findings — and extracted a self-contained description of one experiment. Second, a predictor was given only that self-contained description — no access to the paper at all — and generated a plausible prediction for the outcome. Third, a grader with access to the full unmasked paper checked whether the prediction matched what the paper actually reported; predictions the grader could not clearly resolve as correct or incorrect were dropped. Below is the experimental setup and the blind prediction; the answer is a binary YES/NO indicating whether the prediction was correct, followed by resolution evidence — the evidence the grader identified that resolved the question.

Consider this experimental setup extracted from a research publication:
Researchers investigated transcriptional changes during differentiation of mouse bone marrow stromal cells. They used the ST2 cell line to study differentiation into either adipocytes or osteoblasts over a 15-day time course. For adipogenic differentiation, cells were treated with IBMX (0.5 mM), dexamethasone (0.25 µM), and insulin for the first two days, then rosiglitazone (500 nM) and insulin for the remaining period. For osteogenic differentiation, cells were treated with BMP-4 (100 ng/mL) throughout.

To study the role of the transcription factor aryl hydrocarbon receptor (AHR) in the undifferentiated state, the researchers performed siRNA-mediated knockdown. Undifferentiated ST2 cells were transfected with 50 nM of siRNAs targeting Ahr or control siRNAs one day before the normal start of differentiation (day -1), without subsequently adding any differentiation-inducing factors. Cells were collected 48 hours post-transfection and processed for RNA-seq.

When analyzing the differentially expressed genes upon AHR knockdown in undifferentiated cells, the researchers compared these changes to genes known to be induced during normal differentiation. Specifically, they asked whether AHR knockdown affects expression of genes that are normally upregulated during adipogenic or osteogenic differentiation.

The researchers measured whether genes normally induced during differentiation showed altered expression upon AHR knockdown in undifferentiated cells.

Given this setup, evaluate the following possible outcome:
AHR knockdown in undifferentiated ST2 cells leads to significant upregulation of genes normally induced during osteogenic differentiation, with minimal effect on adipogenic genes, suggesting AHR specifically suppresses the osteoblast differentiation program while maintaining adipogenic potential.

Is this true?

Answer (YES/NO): NO